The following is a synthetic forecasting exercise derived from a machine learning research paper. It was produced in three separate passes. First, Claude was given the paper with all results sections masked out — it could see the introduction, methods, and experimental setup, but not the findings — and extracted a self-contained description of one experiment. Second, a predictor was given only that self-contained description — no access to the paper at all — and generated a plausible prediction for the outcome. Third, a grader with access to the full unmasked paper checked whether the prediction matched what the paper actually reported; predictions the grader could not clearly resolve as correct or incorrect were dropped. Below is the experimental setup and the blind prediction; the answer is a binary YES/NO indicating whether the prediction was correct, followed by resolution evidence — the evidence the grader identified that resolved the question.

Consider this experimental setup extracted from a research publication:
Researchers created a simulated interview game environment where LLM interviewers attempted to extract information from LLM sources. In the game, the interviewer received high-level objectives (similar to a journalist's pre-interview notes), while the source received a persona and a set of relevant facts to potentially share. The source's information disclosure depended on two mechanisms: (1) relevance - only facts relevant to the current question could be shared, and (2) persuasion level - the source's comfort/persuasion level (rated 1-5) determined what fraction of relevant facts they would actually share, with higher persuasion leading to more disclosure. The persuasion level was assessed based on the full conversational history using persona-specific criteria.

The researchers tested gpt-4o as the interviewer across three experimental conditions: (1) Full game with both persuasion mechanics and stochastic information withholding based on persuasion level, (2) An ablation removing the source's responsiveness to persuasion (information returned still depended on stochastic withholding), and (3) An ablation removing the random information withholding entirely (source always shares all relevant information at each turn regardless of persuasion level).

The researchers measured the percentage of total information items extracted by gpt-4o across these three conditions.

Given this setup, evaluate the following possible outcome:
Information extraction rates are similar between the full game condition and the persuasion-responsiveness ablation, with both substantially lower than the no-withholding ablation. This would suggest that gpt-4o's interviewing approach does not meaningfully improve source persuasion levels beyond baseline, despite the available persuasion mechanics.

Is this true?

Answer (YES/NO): YES